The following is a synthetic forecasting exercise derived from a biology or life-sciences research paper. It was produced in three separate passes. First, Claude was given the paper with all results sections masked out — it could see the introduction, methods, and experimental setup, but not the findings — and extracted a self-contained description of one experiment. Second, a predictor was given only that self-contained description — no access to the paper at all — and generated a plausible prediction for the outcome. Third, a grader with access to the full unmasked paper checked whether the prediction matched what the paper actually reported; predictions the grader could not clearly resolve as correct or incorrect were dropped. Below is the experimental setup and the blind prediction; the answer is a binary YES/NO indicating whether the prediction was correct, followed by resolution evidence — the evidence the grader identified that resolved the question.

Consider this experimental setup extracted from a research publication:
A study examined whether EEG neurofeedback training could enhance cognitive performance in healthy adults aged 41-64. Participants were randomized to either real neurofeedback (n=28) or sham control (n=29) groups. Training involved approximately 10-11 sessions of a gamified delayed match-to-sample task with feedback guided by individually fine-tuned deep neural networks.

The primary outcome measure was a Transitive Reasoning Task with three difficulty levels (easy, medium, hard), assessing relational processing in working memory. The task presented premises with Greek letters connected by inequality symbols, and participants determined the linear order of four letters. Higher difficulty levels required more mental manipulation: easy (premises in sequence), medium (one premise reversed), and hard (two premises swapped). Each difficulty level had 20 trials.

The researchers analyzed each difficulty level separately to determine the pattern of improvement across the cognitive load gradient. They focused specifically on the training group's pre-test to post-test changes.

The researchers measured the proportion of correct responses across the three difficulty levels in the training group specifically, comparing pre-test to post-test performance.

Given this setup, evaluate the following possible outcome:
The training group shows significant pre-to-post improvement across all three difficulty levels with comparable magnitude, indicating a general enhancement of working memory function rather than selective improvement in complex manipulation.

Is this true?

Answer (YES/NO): NO